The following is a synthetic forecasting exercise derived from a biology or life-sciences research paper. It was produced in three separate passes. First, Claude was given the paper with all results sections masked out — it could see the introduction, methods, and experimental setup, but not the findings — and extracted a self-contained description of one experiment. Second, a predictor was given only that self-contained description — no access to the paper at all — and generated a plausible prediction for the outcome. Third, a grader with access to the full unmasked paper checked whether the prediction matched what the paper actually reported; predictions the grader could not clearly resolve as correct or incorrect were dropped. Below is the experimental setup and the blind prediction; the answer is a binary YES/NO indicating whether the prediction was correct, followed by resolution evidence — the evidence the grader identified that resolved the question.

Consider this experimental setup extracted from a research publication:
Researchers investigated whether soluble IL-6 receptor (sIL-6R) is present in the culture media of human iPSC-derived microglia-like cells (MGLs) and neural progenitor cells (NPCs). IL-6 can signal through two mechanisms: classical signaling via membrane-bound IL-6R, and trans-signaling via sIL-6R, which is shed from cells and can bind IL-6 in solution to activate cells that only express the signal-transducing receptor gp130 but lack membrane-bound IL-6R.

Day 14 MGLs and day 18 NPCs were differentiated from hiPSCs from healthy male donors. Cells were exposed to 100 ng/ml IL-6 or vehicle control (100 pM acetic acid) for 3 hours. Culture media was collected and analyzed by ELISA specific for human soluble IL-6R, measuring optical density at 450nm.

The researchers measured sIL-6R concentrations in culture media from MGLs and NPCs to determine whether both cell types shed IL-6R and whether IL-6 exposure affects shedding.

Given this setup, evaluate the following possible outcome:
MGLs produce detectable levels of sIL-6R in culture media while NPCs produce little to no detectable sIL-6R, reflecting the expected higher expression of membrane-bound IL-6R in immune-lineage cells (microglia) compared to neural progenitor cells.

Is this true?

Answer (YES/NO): YES